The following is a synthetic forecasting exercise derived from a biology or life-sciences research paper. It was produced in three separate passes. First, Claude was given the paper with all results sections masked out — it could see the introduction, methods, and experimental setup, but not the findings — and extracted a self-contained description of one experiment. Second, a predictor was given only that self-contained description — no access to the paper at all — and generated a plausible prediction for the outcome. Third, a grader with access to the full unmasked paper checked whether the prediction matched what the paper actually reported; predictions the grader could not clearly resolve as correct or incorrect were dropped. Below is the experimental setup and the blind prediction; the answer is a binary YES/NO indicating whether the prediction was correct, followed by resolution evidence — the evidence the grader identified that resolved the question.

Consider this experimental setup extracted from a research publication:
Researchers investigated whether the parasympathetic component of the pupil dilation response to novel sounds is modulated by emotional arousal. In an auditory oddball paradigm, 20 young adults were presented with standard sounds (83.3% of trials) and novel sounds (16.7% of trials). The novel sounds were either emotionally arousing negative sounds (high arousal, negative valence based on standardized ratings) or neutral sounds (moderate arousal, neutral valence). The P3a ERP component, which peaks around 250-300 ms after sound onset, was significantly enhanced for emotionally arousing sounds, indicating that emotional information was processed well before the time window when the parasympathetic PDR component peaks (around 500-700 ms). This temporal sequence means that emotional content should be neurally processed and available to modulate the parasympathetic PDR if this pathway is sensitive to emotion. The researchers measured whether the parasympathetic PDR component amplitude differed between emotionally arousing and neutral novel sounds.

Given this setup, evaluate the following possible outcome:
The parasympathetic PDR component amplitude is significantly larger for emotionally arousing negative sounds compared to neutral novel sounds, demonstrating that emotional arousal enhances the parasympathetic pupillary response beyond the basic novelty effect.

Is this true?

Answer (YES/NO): NO